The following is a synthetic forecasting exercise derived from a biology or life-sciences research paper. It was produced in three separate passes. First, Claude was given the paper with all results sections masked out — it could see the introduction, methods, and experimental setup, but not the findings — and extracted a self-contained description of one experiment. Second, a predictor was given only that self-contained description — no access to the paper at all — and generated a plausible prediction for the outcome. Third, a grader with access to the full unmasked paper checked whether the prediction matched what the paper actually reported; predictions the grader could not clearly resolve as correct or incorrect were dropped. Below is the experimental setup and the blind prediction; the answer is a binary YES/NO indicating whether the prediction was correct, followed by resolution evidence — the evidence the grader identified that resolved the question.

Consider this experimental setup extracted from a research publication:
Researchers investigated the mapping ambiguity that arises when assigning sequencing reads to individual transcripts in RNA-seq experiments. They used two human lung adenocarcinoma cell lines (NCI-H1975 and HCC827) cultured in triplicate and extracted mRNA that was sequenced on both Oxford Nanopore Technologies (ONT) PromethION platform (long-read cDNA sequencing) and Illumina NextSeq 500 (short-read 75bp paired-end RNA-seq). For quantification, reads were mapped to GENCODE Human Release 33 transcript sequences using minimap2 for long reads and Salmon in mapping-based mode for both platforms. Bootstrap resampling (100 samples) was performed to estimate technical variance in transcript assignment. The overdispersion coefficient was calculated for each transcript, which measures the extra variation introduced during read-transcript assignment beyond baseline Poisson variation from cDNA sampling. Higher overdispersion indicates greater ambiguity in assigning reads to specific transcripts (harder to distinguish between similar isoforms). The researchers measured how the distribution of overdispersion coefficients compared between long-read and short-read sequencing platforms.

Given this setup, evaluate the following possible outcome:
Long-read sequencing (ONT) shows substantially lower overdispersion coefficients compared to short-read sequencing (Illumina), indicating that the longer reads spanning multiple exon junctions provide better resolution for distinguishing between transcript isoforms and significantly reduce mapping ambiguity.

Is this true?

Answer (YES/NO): YES